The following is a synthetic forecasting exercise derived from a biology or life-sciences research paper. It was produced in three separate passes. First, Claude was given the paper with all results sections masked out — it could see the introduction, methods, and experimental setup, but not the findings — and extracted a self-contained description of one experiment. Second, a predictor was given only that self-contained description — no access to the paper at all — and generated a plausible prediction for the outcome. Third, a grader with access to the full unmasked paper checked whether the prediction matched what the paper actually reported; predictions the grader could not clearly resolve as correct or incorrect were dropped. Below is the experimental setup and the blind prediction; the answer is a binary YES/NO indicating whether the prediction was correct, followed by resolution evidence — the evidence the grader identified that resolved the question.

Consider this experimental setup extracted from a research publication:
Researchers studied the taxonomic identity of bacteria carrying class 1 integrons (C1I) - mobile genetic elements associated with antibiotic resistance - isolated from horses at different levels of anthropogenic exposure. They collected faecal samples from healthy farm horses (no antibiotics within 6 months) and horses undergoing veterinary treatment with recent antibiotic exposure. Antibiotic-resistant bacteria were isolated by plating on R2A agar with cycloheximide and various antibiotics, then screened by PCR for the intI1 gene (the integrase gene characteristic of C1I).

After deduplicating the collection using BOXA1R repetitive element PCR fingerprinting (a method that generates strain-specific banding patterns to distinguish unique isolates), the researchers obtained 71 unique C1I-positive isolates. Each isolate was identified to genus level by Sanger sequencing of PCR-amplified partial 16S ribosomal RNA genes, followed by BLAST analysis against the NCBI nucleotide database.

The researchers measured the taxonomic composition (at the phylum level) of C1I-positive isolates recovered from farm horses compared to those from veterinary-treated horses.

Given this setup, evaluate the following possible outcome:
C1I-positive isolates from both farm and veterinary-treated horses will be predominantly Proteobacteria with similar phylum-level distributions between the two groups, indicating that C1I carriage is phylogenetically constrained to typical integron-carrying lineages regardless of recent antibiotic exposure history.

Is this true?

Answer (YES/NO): NO